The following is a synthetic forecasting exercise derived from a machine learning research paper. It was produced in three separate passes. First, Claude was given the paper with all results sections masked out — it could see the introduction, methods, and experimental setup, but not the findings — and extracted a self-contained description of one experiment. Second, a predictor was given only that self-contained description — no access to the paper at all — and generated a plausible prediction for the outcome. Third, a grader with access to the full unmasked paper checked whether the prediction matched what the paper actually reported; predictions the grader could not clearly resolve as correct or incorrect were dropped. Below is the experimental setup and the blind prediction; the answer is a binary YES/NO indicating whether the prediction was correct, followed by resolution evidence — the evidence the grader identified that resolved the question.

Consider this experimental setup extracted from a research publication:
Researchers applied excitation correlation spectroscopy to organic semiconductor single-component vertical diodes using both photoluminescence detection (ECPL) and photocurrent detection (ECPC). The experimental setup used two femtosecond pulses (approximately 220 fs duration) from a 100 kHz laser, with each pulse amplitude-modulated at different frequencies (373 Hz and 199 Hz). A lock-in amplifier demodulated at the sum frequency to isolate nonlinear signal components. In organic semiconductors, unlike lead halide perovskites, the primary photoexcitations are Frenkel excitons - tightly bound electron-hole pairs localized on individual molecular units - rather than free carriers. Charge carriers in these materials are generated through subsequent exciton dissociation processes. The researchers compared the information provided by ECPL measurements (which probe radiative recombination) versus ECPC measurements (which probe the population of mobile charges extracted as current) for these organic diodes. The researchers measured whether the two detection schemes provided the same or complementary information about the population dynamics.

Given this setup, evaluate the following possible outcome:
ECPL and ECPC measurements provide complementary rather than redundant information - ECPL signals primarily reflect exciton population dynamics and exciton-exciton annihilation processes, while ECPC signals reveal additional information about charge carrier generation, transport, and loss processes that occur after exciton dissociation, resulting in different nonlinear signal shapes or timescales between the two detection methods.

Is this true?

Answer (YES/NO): YES